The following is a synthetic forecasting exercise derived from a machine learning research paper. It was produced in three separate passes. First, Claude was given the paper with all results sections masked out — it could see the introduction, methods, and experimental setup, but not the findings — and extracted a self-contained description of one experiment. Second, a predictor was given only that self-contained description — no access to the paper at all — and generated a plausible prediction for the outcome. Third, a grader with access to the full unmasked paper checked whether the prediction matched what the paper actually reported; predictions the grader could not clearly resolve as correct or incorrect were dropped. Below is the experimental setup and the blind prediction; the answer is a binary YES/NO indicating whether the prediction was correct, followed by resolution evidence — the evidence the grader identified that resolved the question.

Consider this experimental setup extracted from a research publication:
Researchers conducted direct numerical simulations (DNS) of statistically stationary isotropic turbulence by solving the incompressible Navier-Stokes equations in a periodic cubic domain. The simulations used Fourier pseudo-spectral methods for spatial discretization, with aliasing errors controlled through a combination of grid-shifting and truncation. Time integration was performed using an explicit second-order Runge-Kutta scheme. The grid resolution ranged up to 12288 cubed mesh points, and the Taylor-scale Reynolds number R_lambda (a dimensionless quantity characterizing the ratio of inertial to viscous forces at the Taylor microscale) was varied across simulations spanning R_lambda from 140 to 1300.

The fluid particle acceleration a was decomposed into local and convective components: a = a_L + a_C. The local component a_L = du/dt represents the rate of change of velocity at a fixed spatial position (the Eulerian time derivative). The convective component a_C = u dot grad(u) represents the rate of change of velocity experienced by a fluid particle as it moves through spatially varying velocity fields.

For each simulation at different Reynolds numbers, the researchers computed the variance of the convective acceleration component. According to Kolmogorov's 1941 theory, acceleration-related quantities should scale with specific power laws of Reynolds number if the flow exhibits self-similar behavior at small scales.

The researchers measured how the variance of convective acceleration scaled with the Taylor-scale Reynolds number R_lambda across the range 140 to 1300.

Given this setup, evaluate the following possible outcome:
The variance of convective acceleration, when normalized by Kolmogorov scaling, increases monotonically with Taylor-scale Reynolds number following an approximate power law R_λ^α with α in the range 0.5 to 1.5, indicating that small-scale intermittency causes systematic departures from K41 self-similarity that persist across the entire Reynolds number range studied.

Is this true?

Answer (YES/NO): NO